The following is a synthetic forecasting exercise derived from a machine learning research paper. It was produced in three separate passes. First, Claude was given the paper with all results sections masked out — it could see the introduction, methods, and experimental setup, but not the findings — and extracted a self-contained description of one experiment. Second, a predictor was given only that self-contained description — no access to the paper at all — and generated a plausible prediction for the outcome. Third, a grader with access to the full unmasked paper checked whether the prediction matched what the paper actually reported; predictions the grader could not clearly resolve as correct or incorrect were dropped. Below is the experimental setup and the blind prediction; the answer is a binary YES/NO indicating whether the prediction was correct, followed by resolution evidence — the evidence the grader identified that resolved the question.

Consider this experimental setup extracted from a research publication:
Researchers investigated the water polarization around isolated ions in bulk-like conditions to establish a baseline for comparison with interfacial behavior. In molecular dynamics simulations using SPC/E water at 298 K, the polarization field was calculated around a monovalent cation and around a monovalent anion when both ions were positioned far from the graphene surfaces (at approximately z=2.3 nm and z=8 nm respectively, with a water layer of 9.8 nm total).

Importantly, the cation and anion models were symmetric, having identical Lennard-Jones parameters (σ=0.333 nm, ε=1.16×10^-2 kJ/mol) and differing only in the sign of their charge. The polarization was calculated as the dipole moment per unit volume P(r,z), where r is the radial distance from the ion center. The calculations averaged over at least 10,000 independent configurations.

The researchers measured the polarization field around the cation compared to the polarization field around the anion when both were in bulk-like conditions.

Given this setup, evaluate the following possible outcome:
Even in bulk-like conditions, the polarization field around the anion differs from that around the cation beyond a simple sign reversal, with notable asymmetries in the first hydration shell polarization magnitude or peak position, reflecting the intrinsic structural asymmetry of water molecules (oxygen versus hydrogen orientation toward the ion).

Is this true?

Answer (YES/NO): NO